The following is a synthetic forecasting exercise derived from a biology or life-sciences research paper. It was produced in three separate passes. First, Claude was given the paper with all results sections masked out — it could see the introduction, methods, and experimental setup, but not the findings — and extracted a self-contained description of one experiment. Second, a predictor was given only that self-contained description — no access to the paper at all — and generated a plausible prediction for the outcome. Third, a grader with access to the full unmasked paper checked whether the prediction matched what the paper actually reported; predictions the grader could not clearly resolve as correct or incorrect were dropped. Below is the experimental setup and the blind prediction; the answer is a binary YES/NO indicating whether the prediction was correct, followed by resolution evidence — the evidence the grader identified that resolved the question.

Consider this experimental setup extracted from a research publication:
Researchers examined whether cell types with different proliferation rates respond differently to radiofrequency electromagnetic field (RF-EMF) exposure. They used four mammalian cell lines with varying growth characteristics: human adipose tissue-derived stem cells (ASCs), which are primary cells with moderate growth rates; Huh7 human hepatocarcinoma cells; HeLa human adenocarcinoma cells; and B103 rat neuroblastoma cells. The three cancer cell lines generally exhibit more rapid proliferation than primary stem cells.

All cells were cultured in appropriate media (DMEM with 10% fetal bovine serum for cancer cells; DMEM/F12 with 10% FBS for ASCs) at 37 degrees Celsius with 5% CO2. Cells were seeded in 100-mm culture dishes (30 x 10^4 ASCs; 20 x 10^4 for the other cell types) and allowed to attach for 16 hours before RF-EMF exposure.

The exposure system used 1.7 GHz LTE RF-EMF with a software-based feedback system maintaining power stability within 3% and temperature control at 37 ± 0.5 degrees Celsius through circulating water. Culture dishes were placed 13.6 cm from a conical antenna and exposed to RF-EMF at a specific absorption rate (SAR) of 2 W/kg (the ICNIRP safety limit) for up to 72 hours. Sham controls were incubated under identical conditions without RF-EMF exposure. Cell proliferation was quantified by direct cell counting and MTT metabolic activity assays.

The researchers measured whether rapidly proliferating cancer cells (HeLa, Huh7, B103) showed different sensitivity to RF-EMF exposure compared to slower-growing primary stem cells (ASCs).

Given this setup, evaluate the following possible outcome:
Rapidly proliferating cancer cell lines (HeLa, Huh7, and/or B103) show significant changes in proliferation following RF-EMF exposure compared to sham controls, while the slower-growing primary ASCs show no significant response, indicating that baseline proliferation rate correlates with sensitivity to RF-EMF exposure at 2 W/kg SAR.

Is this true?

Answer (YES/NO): NO